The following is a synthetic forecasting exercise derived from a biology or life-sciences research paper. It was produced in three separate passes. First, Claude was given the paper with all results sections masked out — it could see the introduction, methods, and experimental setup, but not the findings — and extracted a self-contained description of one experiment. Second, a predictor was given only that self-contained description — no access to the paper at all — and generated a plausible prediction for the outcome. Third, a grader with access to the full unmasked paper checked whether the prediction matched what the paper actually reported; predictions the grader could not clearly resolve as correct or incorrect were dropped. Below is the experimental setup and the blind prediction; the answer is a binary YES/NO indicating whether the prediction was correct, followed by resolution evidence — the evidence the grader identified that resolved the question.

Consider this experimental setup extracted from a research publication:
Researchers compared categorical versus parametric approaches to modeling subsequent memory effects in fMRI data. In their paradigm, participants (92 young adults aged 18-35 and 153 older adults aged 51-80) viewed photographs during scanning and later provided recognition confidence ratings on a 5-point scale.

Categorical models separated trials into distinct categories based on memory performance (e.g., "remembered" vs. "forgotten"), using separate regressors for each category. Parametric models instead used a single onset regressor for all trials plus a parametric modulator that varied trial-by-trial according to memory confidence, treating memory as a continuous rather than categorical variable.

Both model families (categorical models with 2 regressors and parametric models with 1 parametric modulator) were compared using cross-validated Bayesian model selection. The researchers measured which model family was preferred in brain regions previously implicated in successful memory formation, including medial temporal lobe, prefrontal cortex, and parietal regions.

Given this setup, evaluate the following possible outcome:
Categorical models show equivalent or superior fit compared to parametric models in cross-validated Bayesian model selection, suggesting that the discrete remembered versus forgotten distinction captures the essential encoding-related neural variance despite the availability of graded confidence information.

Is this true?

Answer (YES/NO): NO